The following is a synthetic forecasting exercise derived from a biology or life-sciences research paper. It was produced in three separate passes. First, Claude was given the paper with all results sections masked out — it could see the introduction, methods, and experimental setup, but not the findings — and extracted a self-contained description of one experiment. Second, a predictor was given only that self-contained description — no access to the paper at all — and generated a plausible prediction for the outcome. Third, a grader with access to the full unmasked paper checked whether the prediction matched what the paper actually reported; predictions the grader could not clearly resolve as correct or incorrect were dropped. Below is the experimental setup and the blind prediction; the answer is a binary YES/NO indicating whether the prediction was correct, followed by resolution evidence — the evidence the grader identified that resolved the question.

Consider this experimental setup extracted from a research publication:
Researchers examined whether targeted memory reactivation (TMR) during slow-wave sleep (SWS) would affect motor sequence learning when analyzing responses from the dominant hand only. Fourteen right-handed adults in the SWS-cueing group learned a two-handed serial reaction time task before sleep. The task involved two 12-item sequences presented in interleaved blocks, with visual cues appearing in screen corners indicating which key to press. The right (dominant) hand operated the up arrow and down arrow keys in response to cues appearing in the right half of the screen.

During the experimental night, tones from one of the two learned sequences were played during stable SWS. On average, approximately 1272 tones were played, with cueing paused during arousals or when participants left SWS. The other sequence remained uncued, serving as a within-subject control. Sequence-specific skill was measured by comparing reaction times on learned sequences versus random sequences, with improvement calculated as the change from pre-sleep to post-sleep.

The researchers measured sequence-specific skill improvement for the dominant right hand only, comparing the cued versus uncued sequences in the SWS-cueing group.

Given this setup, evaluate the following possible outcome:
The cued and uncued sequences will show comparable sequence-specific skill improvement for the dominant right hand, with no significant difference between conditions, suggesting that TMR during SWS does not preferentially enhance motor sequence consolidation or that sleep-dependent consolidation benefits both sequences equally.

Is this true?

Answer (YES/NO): YES